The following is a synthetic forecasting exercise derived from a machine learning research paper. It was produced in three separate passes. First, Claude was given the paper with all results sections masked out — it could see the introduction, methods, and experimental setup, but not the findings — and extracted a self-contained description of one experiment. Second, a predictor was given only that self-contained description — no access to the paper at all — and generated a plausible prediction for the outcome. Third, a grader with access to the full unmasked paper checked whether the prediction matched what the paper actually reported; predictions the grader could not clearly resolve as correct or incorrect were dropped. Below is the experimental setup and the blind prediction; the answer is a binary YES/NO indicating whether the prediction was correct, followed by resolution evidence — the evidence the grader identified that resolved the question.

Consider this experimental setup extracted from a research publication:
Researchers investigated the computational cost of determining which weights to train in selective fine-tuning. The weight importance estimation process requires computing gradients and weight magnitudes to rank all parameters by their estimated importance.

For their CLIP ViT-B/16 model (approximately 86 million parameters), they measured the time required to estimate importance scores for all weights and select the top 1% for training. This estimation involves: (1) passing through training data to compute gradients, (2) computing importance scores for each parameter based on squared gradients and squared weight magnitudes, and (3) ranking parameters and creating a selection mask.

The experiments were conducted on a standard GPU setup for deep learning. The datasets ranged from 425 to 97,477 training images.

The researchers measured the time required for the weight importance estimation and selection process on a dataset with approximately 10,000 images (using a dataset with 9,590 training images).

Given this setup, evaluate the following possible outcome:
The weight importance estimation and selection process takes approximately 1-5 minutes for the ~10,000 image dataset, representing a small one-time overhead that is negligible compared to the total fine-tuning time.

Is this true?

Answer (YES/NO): YES